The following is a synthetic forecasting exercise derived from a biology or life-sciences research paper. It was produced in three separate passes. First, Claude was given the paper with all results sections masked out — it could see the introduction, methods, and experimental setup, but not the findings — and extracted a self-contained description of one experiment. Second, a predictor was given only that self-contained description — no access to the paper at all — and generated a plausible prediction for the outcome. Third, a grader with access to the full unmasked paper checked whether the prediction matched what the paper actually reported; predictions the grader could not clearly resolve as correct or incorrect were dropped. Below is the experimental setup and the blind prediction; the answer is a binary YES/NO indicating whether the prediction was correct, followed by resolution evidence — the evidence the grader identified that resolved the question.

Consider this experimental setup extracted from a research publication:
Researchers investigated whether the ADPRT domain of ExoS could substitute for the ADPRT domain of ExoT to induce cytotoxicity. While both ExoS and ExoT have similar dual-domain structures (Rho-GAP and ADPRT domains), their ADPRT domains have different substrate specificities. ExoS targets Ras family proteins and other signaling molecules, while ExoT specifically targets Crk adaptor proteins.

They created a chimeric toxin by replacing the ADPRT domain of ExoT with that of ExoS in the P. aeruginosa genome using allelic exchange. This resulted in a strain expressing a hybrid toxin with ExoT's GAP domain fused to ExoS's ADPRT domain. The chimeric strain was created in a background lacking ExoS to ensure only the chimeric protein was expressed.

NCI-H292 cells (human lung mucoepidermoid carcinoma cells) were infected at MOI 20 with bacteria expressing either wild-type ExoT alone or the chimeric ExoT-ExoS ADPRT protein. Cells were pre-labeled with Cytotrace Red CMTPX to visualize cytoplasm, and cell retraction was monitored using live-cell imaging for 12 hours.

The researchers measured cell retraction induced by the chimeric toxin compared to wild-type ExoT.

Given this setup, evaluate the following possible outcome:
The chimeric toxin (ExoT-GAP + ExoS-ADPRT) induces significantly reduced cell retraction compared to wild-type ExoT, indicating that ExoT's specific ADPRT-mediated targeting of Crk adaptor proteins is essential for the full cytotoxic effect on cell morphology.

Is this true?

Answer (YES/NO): NO